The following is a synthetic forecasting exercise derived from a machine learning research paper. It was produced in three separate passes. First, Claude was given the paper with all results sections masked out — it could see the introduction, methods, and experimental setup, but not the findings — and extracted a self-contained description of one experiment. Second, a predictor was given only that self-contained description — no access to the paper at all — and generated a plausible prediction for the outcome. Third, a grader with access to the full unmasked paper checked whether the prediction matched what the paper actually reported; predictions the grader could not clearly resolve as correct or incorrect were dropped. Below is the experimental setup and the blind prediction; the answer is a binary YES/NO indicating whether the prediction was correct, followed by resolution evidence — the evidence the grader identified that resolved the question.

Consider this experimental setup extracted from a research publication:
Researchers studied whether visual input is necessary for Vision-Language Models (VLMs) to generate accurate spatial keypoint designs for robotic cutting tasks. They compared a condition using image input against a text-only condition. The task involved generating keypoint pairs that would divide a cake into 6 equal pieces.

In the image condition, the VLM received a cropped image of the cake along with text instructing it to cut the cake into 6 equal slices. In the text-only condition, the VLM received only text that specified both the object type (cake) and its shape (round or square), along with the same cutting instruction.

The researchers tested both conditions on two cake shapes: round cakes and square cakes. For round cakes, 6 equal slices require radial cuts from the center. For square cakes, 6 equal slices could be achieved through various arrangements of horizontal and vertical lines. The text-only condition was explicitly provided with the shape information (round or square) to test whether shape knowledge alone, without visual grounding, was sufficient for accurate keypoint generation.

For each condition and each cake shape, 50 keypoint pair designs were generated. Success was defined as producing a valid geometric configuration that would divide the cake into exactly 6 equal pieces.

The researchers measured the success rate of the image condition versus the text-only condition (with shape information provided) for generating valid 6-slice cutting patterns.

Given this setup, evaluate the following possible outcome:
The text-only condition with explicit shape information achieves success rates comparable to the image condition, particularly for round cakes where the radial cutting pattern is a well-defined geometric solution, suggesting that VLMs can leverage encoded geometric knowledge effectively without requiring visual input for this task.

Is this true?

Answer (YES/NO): NO